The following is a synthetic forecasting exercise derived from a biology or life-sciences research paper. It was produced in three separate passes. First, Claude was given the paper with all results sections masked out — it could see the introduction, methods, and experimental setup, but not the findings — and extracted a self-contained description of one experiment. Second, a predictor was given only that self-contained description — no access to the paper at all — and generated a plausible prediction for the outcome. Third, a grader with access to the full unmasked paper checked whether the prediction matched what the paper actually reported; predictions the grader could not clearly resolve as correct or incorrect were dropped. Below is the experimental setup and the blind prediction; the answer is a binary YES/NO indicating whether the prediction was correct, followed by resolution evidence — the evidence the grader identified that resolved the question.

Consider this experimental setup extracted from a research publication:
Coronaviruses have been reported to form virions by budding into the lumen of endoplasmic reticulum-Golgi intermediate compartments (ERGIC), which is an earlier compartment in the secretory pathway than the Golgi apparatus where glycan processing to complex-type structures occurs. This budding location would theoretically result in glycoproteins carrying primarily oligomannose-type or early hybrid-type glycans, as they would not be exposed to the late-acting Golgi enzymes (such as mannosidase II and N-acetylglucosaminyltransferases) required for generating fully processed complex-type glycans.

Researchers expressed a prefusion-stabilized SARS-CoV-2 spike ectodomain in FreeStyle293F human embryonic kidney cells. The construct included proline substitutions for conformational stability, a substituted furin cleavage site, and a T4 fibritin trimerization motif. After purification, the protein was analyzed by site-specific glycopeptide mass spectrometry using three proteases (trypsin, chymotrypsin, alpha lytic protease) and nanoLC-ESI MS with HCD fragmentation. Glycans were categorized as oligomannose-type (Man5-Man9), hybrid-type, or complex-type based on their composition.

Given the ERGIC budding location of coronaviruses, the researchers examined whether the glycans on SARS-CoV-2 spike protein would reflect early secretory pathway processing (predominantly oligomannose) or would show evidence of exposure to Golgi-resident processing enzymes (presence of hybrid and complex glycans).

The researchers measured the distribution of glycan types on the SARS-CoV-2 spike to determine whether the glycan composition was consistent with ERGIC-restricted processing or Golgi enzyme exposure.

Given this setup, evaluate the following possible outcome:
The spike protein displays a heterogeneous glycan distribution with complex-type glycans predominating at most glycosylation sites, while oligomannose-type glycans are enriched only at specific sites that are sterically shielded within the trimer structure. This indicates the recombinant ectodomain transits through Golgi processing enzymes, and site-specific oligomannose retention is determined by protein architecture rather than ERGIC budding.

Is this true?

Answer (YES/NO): YES